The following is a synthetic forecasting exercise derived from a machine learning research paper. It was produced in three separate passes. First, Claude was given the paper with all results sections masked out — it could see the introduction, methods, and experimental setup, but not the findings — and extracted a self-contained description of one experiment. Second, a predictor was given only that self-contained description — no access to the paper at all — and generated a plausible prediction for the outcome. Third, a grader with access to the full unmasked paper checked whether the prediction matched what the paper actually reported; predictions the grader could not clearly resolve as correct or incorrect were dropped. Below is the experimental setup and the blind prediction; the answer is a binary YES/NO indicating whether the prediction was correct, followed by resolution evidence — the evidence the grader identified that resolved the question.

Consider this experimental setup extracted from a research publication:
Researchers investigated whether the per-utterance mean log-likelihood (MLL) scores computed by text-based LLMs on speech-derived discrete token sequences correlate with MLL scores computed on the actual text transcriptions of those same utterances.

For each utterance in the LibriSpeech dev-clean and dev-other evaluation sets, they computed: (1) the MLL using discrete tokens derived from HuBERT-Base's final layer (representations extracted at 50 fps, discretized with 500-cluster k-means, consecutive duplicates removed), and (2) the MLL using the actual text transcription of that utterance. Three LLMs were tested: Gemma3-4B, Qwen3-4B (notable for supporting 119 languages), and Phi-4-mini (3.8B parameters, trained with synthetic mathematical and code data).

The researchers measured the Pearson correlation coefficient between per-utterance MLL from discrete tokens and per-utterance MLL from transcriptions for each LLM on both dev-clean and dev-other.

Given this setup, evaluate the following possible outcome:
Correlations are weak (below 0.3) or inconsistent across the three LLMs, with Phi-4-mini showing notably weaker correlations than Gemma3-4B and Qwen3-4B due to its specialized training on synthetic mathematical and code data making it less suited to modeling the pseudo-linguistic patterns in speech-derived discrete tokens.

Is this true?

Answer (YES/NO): NO